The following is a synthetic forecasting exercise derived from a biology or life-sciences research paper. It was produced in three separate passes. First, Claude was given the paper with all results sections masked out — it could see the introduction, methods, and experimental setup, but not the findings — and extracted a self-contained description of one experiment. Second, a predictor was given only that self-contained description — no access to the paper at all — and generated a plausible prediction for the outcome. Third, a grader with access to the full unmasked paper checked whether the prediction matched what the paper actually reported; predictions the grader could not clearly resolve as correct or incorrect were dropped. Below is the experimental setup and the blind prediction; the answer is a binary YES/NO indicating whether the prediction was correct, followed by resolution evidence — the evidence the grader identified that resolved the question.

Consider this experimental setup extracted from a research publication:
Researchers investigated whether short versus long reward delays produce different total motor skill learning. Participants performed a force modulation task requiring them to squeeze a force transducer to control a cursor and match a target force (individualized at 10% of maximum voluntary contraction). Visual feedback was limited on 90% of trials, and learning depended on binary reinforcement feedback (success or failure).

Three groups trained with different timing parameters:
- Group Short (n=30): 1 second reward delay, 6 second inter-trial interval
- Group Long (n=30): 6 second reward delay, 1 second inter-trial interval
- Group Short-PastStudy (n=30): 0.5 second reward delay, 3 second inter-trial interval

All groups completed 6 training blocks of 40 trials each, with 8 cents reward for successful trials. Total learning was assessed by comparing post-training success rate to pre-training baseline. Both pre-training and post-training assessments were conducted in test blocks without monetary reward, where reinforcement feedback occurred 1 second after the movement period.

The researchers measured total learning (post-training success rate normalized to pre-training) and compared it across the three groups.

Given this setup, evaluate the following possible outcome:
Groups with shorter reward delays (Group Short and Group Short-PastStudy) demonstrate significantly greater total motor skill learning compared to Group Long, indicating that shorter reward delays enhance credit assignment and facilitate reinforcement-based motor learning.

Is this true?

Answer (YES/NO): NO